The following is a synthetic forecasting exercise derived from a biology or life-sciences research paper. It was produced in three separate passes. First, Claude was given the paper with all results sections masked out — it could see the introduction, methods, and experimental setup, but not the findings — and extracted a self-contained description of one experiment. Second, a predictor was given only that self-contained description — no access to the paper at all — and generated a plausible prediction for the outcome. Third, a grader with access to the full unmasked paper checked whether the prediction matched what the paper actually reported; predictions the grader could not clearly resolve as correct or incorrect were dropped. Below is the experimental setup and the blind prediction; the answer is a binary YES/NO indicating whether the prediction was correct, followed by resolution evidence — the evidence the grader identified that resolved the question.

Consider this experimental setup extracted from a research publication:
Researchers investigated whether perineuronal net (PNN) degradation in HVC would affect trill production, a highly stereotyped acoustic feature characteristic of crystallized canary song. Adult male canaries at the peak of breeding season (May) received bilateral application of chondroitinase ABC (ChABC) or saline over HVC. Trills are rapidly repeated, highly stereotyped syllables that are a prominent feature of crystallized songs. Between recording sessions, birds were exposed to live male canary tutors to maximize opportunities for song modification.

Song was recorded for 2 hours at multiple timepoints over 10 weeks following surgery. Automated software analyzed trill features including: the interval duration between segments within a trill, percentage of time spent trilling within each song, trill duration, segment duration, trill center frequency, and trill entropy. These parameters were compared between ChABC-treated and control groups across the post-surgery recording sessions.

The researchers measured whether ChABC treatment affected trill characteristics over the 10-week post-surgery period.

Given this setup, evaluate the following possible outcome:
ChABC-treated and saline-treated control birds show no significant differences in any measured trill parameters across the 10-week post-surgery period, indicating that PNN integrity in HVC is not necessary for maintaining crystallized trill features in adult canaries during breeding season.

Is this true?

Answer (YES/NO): NO